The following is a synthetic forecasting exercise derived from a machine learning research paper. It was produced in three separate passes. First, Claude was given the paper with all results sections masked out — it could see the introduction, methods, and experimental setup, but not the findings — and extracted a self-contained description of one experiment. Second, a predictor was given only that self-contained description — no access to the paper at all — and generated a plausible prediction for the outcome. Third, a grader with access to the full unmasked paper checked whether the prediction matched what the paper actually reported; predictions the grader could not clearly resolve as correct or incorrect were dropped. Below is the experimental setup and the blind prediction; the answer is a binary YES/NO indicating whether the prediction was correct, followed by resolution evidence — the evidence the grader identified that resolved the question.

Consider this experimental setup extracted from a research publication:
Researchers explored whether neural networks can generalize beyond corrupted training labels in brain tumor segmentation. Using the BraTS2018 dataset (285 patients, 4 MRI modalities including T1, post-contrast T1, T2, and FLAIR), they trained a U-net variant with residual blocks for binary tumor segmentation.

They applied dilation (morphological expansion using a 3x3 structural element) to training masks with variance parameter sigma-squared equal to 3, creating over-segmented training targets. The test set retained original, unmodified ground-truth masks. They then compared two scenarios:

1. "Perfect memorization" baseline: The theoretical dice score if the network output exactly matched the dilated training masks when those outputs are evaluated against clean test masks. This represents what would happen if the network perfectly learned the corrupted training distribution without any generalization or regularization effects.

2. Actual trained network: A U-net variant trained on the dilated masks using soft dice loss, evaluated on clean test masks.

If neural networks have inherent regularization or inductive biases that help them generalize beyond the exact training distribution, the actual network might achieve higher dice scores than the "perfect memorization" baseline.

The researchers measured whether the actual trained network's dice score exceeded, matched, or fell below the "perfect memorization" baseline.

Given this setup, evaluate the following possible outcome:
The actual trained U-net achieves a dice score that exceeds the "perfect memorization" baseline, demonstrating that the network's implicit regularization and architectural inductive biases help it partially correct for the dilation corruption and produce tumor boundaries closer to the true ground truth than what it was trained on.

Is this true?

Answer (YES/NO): YES